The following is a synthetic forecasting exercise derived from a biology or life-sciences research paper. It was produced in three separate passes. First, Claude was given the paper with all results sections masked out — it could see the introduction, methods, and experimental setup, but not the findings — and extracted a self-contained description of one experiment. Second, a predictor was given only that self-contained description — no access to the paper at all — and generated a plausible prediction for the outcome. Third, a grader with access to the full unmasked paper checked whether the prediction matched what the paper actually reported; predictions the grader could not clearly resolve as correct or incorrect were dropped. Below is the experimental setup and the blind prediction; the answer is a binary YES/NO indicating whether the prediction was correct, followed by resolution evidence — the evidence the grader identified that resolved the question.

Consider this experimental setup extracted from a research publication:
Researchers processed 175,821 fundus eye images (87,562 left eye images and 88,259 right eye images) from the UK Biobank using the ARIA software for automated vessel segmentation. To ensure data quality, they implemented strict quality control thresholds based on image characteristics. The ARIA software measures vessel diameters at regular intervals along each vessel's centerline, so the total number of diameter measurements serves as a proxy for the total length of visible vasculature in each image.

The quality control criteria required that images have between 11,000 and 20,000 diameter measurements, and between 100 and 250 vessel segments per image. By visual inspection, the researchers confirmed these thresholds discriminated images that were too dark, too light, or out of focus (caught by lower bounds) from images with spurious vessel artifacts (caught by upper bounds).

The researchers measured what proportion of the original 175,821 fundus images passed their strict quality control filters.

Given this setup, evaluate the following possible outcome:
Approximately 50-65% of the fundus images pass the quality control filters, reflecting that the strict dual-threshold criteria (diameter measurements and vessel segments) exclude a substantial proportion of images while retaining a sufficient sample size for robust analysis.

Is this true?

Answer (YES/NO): NO